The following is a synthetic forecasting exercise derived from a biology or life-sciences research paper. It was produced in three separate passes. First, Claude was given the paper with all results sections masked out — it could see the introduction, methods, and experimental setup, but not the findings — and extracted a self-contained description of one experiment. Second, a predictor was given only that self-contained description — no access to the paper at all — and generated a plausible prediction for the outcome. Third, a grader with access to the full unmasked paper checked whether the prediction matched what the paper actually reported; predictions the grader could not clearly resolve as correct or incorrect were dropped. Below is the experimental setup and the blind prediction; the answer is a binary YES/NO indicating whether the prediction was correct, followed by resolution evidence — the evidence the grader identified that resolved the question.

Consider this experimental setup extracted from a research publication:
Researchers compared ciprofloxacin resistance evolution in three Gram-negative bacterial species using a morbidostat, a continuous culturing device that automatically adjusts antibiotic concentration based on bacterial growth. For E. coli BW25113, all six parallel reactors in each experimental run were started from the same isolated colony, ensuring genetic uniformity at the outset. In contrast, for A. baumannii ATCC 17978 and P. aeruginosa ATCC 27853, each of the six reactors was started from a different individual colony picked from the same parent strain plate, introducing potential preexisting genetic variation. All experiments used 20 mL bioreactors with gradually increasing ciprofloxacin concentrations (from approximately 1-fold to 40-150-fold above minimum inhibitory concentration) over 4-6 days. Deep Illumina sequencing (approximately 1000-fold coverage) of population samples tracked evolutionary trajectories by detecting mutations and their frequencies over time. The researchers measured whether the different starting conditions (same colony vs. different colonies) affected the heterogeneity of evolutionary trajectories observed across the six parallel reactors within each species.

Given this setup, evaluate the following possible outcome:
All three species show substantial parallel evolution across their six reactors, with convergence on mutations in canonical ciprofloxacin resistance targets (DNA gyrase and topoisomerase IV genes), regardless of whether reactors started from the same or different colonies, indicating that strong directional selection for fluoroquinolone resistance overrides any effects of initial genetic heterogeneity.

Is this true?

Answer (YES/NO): YES